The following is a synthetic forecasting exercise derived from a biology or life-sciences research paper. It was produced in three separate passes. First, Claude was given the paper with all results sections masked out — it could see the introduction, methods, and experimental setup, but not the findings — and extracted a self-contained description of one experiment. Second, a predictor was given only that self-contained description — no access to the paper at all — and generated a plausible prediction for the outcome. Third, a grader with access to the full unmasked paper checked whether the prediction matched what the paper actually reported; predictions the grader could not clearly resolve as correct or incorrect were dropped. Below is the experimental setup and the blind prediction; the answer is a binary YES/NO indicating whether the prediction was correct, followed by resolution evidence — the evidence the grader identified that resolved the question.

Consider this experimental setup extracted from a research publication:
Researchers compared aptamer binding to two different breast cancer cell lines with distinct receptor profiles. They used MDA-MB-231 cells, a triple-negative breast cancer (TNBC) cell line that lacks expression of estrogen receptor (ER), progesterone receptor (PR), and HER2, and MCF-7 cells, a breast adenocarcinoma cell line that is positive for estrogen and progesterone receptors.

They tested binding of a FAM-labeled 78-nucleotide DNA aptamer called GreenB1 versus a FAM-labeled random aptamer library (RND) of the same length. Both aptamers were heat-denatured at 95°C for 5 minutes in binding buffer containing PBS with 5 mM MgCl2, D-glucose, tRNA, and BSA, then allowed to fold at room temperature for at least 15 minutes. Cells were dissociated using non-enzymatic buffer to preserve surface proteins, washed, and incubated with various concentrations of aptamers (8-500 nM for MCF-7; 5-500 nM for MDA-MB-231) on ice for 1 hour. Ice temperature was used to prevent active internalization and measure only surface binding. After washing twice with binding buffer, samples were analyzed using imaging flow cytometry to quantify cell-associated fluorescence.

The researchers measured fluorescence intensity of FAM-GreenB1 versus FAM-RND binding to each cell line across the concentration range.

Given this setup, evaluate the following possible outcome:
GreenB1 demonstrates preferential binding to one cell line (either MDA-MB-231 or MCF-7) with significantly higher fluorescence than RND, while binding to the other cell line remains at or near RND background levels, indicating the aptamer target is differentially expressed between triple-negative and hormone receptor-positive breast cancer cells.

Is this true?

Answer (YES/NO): NO